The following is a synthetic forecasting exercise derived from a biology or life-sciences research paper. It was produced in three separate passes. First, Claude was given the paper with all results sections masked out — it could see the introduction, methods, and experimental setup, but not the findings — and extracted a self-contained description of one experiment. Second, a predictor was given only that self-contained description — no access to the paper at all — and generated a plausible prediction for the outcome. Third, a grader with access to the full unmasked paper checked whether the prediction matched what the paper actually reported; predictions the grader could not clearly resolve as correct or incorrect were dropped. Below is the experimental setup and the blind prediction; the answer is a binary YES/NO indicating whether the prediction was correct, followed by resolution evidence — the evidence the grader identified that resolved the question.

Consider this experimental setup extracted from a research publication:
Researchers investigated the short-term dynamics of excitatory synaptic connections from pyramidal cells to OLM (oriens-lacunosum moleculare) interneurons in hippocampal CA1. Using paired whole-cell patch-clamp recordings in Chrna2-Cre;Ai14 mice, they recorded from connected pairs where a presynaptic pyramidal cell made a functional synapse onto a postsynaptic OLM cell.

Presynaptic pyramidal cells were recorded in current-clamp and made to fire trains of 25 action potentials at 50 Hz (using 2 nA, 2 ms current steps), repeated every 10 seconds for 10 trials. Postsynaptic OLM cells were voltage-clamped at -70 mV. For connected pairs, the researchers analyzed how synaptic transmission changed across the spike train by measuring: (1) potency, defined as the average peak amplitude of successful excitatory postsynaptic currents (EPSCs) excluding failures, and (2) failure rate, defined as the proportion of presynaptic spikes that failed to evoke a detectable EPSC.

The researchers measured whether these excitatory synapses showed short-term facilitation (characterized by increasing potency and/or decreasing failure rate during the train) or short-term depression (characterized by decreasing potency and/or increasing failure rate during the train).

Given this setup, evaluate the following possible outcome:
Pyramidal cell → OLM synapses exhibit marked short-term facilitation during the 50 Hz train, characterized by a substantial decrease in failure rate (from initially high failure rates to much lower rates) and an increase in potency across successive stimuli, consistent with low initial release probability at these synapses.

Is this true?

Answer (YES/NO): NO